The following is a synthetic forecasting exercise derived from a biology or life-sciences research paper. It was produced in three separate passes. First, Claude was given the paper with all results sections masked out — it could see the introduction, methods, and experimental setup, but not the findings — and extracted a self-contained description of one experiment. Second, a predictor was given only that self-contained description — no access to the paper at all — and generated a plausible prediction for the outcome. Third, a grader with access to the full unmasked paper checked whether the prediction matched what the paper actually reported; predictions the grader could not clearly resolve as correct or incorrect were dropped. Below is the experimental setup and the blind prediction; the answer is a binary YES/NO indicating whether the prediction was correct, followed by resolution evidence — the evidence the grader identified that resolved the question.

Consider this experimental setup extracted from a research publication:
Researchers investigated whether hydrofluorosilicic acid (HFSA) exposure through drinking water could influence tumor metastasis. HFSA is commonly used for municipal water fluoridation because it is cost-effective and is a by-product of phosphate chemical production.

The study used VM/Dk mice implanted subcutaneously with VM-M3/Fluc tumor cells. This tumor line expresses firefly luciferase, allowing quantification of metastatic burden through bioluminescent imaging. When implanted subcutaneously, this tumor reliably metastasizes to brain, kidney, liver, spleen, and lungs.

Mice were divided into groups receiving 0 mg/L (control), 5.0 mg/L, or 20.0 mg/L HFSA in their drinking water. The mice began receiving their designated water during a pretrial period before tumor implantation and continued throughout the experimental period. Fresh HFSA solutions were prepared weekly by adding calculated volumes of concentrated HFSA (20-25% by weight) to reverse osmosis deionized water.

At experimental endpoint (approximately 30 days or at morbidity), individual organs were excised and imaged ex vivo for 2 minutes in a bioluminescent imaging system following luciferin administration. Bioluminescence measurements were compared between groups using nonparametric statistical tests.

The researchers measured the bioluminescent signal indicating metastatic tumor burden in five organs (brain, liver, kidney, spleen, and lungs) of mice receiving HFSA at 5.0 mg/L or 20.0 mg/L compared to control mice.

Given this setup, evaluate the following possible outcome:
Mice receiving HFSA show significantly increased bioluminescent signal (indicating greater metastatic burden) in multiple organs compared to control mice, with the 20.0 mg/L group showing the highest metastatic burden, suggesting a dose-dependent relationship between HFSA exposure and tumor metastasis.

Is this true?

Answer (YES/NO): NO